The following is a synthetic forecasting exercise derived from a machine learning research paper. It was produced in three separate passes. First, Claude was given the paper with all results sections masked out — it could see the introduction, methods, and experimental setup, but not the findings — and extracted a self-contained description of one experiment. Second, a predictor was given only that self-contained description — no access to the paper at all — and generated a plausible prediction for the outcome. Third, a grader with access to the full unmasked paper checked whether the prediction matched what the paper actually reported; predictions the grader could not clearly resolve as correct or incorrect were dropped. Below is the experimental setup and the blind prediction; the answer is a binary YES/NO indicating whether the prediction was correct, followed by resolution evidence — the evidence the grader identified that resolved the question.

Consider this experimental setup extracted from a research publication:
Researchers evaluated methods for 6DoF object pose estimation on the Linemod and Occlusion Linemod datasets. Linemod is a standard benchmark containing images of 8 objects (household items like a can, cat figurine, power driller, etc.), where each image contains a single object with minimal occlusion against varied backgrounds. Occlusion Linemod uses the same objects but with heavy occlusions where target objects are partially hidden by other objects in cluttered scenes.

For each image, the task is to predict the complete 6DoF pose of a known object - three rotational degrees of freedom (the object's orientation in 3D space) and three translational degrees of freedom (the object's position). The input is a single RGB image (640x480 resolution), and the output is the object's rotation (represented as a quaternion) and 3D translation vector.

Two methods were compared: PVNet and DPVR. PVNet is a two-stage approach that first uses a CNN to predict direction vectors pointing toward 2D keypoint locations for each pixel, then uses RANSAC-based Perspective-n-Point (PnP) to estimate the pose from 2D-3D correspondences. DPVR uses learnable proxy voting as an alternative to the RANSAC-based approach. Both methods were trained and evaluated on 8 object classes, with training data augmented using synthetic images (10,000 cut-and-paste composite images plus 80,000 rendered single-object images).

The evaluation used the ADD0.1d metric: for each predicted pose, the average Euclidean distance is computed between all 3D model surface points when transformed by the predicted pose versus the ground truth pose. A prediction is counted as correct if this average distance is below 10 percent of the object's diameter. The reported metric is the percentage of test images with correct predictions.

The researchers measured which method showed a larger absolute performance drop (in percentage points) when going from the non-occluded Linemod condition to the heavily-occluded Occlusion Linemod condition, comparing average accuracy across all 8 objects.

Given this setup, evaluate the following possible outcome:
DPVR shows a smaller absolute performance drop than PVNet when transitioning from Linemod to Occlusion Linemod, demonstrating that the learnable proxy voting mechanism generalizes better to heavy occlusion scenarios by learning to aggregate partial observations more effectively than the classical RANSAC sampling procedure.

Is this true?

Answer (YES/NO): NO